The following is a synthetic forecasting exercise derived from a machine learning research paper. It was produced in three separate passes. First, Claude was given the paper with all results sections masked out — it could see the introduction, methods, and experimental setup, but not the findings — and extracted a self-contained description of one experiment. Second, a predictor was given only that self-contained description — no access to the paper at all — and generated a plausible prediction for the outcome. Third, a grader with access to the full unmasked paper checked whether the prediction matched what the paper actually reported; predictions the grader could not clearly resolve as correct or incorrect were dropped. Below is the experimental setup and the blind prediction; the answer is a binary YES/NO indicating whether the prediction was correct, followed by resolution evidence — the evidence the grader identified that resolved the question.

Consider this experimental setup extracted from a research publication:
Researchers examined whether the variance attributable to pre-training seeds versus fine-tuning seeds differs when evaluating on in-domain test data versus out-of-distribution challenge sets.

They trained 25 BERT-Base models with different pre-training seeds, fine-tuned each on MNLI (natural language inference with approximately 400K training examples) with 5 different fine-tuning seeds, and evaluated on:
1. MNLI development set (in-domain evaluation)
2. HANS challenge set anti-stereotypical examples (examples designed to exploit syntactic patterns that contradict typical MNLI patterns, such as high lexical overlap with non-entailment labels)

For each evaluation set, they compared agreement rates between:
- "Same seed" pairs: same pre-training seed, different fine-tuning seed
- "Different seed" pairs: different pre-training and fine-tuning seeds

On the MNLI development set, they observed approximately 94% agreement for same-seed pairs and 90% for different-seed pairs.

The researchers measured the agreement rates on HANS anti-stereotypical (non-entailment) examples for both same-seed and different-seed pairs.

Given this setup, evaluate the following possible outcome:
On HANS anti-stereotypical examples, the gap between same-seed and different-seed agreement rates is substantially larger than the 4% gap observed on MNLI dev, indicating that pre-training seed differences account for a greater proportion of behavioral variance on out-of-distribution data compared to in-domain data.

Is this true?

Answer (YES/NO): YES